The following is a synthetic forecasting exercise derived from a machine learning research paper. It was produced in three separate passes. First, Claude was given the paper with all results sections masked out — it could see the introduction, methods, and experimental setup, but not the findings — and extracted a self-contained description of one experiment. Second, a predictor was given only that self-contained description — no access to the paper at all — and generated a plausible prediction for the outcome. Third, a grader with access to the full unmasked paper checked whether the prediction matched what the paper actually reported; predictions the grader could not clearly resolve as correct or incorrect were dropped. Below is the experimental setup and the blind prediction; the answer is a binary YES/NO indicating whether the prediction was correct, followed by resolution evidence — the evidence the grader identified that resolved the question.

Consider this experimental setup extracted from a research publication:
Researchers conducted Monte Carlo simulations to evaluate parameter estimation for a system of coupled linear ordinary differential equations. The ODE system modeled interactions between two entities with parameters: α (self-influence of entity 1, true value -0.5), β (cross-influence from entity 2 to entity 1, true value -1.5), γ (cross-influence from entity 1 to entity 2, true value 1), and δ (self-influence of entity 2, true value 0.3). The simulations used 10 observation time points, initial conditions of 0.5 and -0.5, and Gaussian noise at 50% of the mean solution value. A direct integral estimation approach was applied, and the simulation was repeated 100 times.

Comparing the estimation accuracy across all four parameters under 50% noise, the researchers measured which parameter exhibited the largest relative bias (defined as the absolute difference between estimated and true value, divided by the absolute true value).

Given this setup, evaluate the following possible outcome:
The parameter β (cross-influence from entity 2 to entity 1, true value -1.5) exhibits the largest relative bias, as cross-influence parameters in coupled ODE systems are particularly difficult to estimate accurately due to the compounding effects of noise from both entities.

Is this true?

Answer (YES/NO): NO